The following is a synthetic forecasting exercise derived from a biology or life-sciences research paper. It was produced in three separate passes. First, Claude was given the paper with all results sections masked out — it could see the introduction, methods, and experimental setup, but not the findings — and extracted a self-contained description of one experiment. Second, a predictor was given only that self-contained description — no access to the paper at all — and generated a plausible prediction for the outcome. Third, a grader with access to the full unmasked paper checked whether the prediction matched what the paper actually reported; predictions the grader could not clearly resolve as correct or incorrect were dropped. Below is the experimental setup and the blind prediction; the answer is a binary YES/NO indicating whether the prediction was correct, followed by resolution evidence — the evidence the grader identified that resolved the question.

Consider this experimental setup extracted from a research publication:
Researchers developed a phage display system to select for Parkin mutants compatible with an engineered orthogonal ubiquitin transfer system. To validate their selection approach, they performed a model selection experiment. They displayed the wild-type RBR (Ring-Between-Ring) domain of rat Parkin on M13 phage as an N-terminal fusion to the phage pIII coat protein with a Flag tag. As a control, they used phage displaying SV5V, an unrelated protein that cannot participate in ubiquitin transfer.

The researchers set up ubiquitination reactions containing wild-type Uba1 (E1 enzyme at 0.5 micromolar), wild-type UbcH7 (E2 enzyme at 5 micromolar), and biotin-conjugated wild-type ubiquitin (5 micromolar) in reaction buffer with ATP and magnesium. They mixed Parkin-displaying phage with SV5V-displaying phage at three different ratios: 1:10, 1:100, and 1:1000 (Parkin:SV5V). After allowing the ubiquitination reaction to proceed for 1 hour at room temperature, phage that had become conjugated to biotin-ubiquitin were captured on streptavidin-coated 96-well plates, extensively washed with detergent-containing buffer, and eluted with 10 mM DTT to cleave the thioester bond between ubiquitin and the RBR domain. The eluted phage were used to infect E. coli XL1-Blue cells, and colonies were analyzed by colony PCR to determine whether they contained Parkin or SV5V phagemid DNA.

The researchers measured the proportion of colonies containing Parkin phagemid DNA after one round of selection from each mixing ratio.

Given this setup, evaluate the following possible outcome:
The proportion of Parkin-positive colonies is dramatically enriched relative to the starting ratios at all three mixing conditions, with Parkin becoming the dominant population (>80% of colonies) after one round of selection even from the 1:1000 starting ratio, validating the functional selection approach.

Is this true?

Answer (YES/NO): NO